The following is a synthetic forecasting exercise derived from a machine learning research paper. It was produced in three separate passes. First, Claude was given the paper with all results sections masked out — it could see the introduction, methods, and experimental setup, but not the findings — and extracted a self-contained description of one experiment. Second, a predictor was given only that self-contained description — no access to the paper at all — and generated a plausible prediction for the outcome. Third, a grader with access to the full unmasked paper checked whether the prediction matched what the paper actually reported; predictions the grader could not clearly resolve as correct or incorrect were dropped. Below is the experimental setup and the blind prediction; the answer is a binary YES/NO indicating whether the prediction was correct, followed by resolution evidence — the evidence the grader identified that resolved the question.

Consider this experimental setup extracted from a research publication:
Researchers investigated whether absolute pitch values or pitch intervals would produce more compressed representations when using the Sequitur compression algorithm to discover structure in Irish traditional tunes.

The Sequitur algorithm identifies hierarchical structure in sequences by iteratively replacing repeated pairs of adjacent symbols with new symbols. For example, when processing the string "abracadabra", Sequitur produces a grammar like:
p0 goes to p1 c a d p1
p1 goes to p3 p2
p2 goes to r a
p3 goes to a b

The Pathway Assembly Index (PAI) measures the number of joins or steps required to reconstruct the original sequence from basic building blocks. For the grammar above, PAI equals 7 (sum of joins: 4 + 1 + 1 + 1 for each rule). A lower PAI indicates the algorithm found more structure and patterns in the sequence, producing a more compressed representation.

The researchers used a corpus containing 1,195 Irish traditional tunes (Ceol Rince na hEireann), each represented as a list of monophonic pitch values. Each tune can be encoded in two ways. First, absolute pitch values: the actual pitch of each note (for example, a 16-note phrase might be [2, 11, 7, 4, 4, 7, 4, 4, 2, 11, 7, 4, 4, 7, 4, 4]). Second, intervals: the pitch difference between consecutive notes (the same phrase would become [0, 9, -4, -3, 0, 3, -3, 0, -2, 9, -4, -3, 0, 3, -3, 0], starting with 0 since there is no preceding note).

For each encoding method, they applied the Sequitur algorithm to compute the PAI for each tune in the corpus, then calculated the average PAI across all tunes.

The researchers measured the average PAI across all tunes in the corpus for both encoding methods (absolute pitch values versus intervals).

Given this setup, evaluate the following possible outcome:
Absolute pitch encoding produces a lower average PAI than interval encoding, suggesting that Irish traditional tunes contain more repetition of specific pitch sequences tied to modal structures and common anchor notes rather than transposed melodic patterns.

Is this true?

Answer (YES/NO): YES